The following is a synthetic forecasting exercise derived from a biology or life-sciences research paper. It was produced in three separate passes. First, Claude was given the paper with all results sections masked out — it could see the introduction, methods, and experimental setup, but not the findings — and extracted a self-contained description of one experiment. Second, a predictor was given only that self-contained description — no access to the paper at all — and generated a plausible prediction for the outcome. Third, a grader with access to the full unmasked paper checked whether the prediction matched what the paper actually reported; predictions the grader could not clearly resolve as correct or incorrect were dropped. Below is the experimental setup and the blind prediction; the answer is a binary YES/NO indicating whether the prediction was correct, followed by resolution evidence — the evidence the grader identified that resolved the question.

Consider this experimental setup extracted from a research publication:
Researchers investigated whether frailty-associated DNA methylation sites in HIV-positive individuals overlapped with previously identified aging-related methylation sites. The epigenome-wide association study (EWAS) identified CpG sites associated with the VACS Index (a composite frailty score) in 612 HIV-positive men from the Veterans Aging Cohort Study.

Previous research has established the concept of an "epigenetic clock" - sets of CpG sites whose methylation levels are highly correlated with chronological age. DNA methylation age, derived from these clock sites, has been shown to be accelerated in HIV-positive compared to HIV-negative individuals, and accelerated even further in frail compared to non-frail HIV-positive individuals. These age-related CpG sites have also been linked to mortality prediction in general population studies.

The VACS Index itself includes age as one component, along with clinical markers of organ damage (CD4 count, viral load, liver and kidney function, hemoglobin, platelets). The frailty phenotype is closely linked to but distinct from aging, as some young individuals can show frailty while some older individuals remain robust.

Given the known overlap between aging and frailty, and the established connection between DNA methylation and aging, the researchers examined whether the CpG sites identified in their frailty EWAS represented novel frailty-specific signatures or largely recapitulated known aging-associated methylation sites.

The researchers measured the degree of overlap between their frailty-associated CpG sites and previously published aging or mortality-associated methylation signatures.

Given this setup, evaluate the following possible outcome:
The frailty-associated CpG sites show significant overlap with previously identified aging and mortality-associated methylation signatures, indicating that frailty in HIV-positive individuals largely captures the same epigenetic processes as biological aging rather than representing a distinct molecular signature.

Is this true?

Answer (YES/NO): NO